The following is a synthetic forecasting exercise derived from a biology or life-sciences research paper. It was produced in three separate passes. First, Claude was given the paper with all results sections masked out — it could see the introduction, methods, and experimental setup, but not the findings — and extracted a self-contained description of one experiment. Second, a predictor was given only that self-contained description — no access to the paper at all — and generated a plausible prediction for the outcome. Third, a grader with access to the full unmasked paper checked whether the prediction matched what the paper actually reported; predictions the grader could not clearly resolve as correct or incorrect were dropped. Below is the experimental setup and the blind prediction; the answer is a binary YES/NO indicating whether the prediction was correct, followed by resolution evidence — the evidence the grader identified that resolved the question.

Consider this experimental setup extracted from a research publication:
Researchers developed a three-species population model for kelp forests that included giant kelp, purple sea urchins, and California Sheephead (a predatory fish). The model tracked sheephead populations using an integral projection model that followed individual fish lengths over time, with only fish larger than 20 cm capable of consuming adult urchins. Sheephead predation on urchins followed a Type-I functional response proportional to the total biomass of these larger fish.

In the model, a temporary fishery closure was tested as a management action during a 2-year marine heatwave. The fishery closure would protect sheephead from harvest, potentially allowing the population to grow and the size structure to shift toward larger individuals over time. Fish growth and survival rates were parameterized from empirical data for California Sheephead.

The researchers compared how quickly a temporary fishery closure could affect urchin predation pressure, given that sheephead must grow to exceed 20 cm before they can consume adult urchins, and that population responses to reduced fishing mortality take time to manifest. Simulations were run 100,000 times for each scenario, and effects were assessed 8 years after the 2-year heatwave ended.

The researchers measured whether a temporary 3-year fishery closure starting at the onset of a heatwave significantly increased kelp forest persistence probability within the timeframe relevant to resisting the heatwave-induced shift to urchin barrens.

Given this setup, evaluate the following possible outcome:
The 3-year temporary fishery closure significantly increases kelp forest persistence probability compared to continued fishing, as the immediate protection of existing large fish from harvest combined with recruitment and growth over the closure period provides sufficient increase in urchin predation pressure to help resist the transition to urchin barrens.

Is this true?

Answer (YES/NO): YES